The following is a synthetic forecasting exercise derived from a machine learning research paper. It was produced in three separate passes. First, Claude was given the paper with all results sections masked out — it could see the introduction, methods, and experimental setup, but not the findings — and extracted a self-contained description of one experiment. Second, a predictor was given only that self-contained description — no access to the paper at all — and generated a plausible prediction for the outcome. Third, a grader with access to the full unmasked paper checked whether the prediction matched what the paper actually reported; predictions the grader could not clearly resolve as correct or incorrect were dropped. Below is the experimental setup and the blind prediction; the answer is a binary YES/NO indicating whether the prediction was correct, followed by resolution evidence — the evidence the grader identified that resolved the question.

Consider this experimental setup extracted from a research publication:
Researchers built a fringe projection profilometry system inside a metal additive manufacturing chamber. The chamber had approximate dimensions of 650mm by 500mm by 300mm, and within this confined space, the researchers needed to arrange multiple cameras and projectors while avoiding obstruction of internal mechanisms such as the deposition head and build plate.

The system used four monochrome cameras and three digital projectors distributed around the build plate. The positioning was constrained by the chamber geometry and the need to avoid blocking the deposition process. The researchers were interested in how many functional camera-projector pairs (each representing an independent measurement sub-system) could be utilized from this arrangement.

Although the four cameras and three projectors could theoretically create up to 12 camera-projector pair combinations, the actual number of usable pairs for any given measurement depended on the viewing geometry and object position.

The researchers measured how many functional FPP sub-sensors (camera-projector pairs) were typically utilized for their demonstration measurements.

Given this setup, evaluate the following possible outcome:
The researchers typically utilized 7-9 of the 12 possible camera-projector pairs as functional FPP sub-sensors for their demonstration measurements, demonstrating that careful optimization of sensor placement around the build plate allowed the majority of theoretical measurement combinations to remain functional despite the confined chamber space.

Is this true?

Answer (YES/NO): NO